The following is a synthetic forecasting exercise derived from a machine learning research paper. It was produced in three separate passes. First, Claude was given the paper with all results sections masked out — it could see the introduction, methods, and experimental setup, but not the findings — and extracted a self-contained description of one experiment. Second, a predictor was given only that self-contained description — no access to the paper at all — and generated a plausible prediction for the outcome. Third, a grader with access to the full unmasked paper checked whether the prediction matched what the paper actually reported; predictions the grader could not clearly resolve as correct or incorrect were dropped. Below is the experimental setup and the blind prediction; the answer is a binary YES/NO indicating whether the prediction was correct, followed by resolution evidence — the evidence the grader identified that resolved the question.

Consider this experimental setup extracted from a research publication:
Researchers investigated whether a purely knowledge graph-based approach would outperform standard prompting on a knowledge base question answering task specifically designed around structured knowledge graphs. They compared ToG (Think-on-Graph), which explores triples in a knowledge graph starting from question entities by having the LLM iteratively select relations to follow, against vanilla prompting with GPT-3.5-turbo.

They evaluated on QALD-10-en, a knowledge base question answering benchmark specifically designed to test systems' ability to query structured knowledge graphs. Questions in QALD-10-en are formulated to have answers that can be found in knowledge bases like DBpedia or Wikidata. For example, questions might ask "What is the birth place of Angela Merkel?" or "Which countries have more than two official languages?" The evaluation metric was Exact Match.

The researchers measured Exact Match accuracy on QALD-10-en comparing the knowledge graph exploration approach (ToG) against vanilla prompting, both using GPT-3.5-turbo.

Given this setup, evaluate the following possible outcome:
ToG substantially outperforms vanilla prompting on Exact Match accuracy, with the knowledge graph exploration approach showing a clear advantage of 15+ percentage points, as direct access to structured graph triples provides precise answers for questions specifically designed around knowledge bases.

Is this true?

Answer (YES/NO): NO